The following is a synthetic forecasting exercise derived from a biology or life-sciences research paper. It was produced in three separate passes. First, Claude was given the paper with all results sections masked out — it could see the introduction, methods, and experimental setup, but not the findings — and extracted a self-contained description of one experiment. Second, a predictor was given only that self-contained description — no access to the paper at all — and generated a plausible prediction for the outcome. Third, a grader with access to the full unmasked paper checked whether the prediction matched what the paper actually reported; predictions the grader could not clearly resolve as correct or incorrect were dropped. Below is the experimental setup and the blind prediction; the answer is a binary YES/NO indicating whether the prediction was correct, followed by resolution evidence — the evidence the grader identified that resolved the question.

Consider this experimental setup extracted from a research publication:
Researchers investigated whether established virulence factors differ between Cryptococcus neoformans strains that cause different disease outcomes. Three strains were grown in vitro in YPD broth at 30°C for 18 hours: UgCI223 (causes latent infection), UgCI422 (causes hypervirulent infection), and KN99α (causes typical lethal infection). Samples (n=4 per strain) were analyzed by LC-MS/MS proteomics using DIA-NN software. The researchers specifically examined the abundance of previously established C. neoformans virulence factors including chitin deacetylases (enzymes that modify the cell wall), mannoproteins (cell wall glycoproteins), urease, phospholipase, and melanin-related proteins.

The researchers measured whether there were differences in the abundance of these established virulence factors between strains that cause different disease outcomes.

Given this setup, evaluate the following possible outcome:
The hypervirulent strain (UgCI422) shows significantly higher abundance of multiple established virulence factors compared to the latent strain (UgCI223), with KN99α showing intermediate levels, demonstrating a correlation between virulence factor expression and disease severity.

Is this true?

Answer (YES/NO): NO